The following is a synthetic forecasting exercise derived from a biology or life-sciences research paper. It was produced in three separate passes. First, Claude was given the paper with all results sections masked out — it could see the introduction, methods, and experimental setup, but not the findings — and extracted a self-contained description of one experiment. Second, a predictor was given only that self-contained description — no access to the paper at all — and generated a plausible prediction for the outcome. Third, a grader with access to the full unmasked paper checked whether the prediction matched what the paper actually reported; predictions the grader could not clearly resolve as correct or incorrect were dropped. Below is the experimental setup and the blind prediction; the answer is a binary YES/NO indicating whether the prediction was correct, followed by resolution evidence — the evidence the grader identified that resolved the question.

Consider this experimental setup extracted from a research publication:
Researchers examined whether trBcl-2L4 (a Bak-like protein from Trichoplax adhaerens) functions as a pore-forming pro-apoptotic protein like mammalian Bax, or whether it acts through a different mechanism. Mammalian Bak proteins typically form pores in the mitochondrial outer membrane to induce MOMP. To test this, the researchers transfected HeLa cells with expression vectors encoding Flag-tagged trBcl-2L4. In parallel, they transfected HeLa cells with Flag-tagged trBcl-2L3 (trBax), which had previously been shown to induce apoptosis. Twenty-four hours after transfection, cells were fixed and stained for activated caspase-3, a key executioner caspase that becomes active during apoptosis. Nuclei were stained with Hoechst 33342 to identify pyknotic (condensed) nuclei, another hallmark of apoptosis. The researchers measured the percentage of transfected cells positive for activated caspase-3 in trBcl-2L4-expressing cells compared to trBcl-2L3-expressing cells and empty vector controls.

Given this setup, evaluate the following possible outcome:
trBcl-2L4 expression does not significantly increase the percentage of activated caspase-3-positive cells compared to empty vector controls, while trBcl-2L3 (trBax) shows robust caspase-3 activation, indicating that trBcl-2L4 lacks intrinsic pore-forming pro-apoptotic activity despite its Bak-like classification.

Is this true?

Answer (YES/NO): NO